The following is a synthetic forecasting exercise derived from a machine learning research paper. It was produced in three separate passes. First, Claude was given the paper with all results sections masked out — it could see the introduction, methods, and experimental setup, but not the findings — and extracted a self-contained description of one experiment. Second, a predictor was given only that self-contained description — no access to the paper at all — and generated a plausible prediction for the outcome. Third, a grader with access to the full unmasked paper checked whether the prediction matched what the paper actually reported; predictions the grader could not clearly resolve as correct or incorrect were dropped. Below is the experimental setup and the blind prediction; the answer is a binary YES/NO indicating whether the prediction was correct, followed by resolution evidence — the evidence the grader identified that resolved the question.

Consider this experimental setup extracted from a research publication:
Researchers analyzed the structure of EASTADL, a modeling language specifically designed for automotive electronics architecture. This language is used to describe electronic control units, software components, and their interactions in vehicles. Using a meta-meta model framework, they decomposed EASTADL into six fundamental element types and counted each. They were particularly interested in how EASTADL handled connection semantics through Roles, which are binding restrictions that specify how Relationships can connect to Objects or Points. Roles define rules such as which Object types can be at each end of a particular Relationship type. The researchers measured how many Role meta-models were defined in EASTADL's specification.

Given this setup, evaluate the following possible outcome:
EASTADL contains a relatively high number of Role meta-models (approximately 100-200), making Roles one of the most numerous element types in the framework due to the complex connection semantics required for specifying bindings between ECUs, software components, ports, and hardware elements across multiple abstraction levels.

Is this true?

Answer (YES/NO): NO